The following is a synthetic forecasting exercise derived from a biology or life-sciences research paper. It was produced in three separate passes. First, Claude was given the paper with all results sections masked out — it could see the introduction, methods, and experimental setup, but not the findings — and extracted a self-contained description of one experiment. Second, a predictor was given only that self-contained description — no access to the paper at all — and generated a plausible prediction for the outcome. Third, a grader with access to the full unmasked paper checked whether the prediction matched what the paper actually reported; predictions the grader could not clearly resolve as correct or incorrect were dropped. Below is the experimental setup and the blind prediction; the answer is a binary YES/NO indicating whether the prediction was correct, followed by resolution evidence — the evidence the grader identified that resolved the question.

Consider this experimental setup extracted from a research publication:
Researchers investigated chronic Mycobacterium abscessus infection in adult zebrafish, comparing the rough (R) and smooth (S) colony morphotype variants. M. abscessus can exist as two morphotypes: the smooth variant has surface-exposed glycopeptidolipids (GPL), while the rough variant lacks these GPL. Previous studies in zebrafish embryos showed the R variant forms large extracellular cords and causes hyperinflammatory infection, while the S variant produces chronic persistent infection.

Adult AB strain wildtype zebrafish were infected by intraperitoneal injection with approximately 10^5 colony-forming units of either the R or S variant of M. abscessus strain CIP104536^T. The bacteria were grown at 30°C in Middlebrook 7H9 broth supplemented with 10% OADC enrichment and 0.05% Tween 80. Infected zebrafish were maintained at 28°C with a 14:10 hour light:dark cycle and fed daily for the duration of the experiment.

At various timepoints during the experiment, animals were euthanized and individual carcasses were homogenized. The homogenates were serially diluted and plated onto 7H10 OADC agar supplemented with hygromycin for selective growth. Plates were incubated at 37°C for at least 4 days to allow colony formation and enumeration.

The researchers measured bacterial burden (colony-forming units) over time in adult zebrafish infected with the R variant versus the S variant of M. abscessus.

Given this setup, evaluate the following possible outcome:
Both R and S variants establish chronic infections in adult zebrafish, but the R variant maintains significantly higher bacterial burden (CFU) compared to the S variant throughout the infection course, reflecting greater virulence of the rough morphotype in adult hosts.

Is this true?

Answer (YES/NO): NO